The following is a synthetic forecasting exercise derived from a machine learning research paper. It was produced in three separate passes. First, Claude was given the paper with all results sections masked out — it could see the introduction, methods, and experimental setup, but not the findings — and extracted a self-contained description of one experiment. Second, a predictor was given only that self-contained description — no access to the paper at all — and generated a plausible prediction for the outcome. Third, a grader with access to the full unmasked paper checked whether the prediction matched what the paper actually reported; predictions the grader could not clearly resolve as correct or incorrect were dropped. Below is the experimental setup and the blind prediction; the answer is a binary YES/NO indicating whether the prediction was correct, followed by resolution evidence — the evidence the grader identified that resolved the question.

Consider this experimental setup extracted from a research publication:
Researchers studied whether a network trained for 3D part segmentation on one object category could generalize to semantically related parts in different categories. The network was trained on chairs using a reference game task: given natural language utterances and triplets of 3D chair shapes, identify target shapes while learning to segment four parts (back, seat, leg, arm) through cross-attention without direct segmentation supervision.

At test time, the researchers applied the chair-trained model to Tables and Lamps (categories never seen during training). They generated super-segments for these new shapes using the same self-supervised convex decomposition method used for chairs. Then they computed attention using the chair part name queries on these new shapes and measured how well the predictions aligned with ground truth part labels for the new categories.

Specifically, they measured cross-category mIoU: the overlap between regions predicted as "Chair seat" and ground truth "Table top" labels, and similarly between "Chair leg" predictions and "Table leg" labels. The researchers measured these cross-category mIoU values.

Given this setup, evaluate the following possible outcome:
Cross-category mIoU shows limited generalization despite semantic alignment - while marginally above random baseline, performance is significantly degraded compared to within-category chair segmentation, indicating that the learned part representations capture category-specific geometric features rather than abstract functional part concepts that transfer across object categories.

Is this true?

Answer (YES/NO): NO